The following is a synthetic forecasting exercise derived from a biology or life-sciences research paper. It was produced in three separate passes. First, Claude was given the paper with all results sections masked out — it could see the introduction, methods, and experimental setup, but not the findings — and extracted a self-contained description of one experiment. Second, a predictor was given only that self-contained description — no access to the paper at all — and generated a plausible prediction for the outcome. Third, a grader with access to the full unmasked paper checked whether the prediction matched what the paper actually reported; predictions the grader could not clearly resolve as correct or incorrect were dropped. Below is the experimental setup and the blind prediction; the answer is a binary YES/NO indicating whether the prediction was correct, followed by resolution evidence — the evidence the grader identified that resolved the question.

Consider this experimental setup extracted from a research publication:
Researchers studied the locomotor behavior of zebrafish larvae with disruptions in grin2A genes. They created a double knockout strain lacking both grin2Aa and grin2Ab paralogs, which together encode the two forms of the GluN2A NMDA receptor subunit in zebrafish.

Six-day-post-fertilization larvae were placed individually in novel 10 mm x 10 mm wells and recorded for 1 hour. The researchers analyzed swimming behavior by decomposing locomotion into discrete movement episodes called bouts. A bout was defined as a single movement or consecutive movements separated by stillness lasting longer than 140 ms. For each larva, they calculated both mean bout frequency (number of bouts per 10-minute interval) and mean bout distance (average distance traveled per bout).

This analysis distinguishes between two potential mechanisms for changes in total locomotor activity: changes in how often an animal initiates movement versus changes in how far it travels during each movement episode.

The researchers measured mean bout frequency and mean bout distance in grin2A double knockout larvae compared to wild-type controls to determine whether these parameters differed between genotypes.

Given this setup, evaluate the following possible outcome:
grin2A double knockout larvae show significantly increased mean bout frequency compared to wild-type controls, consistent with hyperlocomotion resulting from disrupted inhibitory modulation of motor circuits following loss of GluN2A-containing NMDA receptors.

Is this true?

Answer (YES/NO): YES